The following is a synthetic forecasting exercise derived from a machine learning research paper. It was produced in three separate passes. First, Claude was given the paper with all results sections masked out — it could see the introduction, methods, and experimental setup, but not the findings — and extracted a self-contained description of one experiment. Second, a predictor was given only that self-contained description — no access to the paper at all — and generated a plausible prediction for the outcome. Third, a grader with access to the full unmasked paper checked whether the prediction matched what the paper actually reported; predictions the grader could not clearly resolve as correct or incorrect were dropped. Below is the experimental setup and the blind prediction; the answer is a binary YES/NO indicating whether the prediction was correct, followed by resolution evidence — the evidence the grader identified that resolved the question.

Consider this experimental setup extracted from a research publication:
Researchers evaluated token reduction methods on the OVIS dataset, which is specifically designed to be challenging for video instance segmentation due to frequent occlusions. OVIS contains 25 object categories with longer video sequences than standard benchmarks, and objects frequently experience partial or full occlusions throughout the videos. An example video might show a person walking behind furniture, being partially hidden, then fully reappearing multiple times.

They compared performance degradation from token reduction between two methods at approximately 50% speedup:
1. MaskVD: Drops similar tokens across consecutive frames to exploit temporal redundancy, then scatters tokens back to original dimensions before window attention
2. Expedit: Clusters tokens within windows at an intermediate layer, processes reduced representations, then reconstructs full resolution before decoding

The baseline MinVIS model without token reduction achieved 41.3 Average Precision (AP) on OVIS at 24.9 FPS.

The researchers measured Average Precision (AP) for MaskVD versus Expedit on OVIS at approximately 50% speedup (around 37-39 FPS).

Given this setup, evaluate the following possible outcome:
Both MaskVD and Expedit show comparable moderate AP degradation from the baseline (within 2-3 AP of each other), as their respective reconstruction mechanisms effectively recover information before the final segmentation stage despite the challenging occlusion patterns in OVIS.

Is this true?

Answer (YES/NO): NO